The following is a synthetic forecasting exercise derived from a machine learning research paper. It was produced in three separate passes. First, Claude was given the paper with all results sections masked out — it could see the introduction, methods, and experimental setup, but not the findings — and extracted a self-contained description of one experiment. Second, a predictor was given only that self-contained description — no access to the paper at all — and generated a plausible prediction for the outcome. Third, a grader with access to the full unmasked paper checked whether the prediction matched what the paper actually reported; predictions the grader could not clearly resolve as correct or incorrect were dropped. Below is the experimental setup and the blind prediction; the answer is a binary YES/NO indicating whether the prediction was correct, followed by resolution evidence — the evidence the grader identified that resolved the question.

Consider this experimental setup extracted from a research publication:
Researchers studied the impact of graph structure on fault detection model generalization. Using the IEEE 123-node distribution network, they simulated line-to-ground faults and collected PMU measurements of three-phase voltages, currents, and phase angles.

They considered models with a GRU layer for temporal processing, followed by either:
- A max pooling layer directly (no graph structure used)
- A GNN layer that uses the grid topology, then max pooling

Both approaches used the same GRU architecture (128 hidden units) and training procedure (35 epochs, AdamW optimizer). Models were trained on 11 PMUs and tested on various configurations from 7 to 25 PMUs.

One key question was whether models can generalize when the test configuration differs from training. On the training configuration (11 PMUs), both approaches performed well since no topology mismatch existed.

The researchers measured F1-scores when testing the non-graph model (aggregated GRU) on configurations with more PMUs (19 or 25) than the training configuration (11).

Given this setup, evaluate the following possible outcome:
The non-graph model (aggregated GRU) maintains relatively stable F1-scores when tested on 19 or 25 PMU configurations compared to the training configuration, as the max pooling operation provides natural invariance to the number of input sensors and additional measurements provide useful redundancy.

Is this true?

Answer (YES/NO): NO